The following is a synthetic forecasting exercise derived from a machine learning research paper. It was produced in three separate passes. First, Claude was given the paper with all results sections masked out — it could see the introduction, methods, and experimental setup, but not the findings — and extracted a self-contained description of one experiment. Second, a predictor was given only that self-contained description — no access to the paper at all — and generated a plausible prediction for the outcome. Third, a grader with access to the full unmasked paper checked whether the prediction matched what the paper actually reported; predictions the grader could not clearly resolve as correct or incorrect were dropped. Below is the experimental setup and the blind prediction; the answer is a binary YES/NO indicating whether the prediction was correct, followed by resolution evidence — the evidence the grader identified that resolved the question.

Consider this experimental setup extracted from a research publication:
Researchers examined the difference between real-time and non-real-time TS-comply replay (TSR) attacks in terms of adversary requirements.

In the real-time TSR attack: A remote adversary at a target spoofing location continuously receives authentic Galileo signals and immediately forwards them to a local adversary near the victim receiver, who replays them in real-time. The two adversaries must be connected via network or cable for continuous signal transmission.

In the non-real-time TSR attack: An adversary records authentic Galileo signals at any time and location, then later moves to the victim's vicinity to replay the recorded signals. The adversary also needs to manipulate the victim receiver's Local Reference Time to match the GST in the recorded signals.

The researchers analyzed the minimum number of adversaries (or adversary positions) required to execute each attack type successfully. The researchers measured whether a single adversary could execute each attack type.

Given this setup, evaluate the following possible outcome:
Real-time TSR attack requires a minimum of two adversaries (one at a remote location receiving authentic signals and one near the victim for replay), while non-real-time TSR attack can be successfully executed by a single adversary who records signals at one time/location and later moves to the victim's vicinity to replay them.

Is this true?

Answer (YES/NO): YES